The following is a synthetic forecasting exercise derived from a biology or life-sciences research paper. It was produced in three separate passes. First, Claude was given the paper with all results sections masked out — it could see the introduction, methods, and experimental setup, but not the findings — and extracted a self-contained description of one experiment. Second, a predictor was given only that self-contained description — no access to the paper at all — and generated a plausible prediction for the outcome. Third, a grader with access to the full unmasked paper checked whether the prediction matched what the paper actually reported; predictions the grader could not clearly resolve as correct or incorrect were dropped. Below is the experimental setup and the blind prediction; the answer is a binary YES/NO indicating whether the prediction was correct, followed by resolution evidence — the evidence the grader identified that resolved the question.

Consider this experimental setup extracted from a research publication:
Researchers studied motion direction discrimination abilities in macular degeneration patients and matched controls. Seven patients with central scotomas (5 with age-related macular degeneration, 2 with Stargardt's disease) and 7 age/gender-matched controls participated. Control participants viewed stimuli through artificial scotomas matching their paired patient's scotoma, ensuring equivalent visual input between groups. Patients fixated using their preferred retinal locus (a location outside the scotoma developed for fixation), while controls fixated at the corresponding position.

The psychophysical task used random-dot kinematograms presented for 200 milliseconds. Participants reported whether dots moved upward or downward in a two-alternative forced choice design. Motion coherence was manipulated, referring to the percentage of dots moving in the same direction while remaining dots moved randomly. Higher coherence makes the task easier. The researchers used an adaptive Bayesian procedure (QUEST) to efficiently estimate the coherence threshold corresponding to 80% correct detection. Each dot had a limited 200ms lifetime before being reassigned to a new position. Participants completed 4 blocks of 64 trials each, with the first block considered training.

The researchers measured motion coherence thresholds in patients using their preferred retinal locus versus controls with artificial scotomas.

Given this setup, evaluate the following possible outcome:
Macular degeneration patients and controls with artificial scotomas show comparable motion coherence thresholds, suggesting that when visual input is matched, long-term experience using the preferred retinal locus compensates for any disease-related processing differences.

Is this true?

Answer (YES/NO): YES